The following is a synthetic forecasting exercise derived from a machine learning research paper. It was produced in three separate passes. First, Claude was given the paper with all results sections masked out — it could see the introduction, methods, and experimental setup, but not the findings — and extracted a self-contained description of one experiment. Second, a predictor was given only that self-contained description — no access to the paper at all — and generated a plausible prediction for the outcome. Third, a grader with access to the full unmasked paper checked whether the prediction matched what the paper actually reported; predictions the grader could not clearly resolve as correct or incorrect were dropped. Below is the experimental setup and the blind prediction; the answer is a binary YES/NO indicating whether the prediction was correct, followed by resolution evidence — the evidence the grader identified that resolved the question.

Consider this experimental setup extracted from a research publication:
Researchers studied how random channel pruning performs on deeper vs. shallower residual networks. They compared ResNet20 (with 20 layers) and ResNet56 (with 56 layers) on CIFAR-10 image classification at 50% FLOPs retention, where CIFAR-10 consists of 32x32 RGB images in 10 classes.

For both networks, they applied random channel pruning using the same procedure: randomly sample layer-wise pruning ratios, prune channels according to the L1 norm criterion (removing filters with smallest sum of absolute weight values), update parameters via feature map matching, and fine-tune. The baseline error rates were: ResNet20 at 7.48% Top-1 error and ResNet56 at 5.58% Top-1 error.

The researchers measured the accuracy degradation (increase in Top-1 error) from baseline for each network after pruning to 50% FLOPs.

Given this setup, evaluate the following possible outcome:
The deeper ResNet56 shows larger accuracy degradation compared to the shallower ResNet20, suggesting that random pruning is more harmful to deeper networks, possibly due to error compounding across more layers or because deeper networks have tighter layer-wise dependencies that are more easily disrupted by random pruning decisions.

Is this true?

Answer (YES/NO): NO